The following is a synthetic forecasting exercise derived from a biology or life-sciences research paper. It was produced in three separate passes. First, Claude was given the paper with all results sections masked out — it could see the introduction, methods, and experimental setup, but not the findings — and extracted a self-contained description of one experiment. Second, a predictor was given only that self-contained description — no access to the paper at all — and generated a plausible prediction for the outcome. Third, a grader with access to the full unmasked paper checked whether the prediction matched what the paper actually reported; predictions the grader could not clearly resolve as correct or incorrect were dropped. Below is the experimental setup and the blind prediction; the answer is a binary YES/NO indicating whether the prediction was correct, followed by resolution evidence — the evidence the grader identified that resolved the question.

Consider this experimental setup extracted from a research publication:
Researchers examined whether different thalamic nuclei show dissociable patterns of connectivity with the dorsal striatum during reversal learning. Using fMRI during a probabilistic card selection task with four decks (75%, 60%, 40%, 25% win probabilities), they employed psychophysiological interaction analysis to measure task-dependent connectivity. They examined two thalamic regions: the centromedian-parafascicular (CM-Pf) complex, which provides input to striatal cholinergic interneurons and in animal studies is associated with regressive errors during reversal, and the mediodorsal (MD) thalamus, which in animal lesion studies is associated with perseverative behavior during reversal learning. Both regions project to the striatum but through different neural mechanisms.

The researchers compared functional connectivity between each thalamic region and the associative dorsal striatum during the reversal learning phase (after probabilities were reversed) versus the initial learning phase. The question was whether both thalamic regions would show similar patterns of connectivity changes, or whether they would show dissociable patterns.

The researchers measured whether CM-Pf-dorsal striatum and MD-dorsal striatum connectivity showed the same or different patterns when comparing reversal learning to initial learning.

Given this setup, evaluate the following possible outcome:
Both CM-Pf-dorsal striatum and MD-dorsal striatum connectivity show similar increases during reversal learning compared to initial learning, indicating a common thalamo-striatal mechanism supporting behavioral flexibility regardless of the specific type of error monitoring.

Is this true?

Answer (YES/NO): NO